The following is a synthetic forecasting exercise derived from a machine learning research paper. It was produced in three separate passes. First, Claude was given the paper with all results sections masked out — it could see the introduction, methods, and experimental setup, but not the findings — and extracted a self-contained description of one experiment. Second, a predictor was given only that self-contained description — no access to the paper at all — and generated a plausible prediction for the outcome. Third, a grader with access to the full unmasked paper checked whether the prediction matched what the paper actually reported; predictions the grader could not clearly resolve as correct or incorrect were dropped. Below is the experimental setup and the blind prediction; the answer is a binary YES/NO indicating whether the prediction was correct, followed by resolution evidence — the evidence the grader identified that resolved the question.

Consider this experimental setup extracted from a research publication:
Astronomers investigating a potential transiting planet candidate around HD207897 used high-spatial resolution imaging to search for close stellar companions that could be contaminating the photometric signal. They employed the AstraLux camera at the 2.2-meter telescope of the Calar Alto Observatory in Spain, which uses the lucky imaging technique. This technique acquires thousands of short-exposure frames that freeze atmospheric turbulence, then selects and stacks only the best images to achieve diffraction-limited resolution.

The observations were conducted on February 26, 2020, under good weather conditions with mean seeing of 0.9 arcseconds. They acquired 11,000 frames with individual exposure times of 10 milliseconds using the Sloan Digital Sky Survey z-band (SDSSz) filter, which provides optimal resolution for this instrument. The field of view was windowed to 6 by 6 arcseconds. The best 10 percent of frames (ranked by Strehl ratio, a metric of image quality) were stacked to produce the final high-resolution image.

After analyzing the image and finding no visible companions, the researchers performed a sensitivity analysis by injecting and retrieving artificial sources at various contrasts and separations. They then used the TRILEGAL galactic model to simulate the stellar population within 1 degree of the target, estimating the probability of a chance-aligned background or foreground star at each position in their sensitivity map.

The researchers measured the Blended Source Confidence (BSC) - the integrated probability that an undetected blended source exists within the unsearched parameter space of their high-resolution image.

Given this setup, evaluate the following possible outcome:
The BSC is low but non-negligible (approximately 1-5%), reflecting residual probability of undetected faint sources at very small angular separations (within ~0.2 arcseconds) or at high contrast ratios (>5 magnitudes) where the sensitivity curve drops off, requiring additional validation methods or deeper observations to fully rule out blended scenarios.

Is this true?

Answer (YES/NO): NO